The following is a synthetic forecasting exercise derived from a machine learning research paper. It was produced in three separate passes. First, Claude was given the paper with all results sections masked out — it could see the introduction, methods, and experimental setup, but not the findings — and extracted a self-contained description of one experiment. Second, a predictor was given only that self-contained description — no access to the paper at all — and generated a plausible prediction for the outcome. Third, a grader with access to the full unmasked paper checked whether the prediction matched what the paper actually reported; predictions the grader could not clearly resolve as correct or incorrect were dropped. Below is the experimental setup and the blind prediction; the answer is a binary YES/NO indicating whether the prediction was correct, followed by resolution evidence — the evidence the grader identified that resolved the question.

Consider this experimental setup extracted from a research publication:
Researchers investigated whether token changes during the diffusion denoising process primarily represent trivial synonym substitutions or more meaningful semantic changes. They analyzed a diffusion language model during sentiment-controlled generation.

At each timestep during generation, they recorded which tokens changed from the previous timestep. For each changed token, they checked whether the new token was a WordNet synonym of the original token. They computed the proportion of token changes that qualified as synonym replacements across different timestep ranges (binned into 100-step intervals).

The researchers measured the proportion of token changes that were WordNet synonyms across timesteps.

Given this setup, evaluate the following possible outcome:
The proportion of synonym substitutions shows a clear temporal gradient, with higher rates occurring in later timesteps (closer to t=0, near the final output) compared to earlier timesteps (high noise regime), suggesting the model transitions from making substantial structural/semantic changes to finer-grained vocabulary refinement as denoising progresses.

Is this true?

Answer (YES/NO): NO